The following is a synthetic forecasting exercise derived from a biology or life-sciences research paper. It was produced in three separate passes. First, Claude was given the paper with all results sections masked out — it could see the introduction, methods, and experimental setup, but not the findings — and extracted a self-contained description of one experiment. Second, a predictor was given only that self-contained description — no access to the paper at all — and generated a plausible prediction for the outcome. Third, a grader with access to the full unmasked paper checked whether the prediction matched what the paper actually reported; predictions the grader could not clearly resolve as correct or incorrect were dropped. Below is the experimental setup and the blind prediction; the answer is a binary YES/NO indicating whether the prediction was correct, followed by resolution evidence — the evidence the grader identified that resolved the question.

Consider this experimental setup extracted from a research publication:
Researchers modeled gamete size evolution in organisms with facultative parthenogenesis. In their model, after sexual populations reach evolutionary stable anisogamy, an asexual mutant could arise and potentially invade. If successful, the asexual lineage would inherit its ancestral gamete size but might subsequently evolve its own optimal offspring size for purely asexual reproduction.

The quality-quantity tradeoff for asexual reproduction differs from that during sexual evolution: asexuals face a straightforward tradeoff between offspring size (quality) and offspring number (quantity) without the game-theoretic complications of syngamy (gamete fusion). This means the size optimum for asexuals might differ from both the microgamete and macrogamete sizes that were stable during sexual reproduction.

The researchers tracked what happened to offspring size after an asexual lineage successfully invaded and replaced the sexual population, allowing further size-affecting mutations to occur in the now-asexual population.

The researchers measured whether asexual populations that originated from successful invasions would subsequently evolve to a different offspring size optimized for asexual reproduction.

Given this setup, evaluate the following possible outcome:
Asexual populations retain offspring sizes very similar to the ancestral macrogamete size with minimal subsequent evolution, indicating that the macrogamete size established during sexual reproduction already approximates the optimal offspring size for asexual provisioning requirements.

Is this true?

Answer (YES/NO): NO